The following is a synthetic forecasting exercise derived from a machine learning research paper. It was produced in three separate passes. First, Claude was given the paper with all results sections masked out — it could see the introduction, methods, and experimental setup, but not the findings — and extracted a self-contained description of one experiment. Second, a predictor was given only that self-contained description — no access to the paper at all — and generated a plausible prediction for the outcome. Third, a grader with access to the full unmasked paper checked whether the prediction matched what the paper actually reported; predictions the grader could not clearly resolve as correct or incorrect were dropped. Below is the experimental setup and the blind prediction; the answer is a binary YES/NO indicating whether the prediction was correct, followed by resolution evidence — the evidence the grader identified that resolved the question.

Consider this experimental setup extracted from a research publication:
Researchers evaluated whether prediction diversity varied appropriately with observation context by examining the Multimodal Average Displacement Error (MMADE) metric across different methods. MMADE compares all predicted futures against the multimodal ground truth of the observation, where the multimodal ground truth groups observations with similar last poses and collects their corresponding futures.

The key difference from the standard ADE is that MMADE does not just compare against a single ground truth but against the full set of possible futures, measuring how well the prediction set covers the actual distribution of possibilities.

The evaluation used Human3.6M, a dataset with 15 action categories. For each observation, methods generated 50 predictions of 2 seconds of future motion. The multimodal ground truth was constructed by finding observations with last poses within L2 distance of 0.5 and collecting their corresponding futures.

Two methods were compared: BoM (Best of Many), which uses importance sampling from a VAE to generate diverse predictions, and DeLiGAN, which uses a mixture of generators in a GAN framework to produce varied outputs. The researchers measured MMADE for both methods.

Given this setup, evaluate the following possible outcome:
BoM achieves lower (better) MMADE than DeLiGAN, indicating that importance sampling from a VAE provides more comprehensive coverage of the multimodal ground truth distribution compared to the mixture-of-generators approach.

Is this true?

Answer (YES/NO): YES